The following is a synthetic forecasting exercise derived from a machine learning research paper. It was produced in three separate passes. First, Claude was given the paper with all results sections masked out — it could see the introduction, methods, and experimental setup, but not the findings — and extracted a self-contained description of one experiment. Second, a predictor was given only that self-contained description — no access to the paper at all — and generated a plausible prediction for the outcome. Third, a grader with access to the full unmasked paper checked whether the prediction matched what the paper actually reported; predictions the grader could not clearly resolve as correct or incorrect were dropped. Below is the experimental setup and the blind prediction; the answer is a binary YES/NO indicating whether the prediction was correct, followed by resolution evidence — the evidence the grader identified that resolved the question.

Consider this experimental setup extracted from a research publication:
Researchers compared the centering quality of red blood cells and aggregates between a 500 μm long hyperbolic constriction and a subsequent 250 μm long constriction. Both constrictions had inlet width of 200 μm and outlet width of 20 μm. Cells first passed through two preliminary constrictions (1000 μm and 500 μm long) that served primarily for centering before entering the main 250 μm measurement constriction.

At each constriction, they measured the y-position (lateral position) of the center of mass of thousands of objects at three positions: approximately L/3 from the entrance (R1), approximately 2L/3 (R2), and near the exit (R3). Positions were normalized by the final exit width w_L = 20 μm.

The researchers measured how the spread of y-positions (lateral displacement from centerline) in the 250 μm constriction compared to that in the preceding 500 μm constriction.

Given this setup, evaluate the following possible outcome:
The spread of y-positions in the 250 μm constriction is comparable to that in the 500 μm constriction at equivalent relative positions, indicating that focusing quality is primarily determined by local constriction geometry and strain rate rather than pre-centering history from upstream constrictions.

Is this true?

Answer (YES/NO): NO